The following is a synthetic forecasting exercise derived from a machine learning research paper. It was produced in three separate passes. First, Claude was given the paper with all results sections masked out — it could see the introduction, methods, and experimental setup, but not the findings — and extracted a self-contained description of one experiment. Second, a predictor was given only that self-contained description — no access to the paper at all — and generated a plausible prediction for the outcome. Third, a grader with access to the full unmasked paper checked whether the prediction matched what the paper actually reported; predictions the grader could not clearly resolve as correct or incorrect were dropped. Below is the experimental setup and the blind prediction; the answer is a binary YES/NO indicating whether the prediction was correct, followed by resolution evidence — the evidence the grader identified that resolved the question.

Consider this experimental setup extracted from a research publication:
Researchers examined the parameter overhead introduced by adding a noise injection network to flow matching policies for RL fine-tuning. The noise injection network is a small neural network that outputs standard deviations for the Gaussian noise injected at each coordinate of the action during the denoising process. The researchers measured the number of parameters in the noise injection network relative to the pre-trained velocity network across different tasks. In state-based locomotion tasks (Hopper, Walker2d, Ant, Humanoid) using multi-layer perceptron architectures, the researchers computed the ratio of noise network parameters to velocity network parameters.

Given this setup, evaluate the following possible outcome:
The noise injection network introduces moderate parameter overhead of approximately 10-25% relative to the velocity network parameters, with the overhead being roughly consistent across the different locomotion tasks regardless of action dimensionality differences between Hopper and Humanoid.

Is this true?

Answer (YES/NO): NO